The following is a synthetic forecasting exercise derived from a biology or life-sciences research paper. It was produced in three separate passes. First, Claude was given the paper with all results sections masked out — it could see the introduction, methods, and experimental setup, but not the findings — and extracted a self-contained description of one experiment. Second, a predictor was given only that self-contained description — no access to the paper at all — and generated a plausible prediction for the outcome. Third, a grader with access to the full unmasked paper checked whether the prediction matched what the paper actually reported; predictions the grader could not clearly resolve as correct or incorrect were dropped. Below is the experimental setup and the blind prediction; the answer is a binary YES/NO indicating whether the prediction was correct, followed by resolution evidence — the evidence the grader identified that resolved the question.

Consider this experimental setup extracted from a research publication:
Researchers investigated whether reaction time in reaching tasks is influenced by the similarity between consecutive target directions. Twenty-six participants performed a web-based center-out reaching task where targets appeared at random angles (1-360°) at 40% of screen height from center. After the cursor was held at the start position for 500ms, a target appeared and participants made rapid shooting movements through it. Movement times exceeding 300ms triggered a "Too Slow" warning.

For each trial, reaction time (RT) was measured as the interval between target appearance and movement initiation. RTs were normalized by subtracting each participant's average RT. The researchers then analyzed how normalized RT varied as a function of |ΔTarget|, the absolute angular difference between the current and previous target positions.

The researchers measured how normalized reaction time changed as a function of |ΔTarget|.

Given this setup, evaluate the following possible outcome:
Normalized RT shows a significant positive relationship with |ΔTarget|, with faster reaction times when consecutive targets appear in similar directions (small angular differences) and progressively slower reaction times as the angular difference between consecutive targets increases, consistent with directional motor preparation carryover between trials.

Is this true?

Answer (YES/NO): YES